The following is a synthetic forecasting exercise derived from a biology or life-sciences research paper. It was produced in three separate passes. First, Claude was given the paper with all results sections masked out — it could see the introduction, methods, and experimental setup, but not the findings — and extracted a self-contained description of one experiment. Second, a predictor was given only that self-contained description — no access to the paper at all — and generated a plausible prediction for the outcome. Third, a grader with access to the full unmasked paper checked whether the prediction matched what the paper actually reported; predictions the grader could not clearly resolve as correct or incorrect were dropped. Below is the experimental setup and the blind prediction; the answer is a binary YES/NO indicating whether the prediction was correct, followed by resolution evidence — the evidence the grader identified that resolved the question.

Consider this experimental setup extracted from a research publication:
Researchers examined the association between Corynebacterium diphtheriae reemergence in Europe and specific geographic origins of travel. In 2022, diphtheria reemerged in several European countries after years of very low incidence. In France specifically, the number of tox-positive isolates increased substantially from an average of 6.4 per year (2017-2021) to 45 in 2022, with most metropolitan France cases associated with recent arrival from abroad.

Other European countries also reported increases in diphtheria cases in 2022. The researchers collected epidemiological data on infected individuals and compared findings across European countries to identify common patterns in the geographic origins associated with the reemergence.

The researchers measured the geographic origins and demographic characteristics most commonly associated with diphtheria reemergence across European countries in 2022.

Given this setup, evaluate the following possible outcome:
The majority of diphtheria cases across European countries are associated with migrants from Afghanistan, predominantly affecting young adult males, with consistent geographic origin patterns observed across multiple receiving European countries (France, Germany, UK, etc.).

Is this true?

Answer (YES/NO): NO